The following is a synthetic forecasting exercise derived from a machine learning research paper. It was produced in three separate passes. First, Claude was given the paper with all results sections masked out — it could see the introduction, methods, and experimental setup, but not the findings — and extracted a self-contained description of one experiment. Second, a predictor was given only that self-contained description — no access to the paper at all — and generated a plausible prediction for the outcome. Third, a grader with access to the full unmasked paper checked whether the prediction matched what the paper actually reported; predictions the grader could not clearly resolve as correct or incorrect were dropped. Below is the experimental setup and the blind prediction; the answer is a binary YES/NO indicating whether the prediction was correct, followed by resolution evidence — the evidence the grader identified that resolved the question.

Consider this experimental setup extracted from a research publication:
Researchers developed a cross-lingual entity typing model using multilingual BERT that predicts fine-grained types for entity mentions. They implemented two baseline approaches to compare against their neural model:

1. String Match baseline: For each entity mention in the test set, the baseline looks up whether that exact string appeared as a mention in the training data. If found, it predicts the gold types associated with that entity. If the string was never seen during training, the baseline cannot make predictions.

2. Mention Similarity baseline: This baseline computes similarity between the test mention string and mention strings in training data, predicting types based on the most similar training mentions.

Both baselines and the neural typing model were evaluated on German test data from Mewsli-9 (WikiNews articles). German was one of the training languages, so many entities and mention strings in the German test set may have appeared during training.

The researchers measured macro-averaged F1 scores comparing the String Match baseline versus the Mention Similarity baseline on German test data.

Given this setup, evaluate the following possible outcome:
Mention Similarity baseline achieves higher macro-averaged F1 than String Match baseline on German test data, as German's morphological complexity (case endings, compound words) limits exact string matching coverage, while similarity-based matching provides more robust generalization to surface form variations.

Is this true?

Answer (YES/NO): NO